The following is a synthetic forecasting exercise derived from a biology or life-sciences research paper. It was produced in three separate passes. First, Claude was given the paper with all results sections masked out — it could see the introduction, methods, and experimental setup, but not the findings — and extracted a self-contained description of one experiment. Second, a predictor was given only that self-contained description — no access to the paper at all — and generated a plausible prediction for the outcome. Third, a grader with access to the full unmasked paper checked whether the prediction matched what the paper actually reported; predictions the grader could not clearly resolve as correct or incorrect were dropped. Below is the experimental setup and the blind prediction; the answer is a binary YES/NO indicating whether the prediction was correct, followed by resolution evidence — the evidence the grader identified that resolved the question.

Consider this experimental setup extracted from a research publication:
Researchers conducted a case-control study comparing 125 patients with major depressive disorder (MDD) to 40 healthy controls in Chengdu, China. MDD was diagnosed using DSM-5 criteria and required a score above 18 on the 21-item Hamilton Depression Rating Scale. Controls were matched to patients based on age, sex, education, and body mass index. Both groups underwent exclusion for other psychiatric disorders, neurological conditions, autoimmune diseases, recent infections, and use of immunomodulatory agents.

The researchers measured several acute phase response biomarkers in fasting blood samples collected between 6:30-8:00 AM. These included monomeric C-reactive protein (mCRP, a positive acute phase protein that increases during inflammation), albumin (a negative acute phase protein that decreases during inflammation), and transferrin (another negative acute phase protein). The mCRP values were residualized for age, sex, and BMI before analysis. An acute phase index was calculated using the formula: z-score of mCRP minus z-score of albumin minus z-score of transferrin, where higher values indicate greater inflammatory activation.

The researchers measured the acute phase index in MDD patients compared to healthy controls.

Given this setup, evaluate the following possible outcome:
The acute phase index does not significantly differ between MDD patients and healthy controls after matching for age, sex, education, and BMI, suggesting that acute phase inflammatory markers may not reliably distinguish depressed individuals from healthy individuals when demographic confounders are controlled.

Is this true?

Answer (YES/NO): NO